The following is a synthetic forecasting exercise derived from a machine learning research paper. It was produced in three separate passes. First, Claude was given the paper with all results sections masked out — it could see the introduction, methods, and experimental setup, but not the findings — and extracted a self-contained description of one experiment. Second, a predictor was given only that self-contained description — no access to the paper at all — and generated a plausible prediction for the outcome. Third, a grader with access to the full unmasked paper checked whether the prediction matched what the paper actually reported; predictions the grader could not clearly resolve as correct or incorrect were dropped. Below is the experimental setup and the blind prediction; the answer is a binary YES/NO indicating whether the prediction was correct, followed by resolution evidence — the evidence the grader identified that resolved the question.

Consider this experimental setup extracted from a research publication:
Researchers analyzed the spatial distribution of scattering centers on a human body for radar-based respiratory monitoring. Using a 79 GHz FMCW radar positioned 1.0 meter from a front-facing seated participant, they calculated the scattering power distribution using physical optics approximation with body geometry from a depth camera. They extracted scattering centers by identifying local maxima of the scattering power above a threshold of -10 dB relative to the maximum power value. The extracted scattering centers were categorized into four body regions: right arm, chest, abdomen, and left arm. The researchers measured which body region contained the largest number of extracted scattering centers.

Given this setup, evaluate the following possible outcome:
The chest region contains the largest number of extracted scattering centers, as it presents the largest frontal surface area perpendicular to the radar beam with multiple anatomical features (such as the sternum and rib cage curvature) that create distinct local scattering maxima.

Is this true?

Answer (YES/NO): YES